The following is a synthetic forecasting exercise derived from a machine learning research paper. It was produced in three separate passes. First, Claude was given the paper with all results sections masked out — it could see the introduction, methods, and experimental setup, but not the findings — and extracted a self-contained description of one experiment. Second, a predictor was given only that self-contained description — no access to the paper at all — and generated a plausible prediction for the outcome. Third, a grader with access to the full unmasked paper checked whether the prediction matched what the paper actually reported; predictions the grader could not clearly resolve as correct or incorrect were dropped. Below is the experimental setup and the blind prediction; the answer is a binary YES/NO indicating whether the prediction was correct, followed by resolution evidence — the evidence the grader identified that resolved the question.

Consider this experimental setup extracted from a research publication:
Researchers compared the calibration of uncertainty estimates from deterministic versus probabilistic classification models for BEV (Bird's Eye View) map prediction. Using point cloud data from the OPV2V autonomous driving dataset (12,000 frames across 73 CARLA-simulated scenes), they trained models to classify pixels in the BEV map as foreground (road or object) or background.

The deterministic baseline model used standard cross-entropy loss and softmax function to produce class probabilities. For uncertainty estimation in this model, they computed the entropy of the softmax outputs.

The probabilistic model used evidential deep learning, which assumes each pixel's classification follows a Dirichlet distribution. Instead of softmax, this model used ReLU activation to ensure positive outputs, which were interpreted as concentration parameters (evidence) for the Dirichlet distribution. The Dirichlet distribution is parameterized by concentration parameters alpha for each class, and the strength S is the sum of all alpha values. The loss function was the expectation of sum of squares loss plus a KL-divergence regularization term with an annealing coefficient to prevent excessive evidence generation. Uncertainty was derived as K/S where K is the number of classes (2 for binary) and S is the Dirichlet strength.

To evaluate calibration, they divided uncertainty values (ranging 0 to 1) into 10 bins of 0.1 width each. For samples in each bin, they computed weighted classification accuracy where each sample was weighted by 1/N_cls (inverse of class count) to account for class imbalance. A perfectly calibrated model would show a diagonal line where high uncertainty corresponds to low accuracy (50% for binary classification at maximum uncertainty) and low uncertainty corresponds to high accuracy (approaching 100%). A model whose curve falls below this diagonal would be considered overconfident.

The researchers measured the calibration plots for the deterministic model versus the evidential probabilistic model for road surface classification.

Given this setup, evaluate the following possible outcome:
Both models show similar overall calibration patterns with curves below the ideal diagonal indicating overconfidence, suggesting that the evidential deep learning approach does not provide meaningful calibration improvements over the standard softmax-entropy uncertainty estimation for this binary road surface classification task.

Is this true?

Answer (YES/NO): NO